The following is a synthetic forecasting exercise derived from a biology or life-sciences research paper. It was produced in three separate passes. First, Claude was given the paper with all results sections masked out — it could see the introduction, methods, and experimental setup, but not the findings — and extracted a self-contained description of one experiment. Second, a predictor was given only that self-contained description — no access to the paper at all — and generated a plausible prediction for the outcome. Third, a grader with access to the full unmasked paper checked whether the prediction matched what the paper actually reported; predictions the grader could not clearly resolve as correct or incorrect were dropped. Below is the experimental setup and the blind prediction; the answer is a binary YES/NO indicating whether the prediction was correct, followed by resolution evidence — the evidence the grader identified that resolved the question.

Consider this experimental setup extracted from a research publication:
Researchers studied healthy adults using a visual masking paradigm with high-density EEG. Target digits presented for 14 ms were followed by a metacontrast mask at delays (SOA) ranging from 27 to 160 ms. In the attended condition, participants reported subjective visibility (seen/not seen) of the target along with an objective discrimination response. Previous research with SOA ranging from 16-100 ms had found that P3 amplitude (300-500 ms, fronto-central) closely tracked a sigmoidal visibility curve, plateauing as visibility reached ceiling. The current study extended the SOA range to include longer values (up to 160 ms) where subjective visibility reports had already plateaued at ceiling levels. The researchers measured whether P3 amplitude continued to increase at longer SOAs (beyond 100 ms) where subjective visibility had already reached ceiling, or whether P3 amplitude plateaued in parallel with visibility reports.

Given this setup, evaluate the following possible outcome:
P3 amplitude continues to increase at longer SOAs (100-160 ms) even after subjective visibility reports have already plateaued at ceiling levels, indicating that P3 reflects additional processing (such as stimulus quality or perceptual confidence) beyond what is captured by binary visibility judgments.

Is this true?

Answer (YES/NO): YES